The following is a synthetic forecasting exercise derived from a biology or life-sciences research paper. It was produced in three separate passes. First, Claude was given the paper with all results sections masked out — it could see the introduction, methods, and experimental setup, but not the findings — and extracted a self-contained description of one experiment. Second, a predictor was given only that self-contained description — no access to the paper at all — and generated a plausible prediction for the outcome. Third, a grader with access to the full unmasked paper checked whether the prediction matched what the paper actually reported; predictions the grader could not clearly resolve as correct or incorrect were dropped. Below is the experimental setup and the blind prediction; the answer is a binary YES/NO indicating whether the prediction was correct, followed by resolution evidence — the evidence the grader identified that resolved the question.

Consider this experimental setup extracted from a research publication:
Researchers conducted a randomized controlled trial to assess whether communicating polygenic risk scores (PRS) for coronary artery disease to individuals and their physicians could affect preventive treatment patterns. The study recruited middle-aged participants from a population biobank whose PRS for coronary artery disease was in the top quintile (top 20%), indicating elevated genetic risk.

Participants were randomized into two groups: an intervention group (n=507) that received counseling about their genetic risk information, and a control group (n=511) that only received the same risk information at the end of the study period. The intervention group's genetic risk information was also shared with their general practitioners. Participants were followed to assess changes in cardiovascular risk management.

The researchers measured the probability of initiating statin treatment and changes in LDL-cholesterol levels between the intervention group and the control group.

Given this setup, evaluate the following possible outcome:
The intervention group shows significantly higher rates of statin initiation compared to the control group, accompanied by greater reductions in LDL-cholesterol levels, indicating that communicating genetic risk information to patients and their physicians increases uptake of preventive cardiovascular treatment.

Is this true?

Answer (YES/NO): YES